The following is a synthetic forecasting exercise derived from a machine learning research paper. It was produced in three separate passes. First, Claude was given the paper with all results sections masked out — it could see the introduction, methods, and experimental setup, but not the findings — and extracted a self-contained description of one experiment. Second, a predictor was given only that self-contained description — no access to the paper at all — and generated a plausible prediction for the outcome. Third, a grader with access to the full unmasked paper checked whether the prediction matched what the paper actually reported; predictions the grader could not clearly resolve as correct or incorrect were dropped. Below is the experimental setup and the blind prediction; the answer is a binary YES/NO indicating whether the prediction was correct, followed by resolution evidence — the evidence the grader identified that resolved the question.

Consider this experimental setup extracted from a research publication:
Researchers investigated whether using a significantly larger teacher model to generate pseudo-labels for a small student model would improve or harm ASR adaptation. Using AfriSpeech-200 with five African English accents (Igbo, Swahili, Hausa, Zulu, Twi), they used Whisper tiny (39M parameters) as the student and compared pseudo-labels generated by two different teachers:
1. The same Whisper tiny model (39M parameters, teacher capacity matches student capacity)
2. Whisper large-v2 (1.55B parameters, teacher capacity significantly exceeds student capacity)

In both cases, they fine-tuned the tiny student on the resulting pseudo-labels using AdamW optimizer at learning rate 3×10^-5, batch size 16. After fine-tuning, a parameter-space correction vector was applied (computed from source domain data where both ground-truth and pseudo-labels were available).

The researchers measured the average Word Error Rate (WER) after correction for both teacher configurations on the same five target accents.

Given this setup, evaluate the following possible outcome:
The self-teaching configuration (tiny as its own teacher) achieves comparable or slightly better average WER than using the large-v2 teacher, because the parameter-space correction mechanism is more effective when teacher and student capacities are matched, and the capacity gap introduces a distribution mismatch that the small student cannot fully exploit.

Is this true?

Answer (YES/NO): NO